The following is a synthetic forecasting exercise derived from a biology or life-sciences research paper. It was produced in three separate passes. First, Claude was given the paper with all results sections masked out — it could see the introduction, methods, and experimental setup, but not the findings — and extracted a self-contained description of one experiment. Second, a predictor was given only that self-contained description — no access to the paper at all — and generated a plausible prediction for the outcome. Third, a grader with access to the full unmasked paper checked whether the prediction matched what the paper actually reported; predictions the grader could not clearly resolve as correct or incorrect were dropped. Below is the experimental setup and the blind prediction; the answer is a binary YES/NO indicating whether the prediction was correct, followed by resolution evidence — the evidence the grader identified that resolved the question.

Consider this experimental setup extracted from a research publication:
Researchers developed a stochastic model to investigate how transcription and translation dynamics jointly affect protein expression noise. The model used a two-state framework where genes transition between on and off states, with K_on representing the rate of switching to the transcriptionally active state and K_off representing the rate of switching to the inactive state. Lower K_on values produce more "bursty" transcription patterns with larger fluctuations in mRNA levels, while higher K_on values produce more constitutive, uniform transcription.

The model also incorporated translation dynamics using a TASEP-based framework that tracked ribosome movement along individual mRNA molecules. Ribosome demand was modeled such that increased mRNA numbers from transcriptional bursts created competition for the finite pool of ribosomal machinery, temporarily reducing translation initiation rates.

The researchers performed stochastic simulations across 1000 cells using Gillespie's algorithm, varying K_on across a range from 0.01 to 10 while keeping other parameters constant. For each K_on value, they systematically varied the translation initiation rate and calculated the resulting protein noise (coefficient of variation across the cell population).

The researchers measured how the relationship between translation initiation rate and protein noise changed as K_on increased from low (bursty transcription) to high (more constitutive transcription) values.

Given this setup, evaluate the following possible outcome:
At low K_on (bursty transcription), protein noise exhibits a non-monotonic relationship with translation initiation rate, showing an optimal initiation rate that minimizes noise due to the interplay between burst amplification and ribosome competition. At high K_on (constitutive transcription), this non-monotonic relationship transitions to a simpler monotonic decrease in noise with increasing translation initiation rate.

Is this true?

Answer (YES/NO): NO